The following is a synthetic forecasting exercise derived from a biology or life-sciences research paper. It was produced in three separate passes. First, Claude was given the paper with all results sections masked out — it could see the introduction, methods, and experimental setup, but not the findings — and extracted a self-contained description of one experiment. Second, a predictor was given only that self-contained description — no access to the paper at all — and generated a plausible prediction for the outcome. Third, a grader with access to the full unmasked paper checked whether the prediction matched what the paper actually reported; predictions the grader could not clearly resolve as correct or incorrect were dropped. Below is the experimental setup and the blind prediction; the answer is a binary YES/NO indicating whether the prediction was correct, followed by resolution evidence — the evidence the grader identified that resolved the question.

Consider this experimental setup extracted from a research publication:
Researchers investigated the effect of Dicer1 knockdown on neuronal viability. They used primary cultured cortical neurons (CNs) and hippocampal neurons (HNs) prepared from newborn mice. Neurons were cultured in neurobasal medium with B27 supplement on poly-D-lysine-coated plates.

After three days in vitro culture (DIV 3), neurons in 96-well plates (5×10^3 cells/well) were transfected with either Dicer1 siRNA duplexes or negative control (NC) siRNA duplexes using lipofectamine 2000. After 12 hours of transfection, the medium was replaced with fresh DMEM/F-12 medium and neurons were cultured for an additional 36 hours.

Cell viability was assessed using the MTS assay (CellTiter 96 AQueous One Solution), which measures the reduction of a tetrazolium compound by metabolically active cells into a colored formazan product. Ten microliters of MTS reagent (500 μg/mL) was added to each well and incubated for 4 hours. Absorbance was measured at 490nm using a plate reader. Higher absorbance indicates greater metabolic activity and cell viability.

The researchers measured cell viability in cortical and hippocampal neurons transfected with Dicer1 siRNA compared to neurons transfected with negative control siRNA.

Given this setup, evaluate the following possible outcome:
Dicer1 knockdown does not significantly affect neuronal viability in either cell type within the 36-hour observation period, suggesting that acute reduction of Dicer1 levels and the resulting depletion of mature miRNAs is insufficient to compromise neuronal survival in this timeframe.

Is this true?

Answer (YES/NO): NO